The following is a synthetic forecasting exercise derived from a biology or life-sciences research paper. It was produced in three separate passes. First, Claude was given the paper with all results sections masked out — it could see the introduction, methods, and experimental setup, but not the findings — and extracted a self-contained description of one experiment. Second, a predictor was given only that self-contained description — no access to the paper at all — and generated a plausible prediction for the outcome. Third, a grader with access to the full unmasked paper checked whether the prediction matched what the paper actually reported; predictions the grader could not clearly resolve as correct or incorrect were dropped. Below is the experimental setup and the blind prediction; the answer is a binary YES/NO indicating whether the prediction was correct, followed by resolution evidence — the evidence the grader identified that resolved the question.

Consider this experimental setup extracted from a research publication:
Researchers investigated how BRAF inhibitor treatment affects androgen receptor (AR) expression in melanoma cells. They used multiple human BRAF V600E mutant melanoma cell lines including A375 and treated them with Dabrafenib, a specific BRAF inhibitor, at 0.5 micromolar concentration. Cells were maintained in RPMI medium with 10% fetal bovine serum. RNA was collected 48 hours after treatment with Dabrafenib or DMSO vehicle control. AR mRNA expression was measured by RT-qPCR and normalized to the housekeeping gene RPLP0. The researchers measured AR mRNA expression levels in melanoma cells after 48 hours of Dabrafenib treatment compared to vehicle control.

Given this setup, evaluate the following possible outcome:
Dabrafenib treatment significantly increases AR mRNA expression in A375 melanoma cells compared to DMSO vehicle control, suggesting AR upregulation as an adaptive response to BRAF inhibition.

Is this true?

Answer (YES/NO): YES